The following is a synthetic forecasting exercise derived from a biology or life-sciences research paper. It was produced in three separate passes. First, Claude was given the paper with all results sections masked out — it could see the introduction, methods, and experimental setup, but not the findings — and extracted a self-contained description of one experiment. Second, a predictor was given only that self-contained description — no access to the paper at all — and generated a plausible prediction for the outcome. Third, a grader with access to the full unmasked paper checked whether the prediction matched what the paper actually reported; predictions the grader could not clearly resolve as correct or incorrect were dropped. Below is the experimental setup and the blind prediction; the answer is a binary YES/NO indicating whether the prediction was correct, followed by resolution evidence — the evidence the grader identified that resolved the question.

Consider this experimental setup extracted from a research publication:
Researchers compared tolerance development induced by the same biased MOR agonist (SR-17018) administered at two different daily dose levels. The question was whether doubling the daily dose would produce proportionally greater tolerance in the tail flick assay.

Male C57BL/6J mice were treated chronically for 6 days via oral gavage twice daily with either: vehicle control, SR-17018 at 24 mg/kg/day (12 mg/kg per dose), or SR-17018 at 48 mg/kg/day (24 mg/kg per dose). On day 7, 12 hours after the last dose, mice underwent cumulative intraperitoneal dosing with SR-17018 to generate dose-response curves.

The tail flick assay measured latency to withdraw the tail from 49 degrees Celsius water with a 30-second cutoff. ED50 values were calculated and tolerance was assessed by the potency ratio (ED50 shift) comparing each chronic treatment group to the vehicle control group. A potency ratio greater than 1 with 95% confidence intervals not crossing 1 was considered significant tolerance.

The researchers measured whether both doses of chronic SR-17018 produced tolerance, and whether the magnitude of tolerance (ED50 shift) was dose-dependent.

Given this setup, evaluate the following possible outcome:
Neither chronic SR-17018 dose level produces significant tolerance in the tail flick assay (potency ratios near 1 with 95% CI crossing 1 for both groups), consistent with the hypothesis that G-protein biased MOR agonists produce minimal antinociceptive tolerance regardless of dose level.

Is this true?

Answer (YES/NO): NO